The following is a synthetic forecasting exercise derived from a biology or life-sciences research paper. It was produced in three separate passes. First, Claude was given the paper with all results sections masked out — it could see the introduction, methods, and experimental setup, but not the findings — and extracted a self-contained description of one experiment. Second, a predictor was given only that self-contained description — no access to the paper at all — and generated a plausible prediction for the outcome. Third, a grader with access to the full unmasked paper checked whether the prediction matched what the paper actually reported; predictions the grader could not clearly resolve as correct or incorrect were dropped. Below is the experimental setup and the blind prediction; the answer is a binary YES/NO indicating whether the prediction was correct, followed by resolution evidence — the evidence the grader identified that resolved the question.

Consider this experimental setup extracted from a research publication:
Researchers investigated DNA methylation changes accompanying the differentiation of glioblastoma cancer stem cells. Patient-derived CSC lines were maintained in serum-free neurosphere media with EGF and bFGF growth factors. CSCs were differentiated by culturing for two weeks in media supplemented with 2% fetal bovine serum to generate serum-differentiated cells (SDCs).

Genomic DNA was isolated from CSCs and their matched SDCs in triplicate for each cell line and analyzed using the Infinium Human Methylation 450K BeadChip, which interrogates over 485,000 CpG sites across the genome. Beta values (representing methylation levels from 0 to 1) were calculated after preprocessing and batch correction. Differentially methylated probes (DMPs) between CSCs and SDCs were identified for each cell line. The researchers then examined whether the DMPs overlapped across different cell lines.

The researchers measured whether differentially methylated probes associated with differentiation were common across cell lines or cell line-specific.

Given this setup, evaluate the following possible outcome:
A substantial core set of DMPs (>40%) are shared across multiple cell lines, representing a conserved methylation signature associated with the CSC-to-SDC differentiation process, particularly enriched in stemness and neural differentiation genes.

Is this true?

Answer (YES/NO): NO